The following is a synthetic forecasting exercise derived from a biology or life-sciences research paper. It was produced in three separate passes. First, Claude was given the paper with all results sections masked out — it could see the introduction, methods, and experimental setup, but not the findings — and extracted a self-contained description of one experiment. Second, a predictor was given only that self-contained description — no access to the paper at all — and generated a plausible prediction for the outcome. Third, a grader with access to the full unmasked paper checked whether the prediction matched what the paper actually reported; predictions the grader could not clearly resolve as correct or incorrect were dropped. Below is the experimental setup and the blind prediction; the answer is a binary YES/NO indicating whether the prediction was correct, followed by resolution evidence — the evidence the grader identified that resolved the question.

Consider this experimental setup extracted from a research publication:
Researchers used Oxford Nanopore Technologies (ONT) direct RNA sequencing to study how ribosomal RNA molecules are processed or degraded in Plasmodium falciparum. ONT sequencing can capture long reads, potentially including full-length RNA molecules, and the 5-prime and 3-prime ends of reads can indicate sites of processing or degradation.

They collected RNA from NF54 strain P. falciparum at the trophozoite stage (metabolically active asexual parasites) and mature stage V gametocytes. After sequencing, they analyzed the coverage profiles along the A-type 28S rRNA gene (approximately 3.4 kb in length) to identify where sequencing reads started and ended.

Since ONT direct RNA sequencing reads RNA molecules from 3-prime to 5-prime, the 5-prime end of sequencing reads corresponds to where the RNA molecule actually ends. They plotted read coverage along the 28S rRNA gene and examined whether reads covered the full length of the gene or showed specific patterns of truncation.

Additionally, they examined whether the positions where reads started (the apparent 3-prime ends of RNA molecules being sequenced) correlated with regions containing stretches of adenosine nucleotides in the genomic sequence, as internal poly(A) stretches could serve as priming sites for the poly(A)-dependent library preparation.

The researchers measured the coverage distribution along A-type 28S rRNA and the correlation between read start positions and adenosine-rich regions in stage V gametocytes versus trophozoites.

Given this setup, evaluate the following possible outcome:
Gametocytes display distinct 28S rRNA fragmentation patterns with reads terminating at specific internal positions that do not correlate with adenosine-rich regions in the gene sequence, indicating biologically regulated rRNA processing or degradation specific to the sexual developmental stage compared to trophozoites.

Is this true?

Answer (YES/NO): NO